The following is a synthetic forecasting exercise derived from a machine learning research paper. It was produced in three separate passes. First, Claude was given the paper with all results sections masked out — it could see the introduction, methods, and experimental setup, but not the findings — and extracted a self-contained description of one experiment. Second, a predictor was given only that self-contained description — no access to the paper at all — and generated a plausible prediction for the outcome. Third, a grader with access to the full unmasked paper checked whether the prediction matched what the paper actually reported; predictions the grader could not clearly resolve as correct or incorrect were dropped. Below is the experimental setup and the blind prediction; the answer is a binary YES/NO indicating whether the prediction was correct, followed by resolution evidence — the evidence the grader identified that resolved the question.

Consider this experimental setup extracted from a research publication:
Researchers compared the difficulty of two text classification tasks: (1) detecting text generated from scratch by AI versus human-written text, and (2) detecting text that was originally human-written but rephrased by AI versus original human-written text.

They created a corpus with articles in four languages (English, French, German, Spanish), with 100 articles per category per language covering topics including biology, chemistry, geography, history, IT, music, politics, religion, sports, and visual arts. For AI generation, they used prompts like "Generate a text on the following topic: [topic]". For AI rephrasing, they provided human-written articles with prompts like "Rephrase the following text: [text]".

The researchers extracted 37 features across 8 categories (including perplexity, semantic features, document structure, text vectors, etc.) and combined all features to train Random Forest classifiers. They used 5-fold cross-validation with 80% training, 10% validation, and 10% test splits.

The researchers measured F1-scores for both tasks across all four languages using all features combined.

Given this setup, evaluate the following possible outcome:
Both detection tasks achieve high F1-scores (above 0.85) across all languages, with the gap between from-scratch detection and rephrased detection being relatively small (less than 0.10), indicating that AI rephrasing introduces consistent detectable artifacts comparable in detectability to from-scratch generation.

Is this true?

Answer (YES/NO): NO